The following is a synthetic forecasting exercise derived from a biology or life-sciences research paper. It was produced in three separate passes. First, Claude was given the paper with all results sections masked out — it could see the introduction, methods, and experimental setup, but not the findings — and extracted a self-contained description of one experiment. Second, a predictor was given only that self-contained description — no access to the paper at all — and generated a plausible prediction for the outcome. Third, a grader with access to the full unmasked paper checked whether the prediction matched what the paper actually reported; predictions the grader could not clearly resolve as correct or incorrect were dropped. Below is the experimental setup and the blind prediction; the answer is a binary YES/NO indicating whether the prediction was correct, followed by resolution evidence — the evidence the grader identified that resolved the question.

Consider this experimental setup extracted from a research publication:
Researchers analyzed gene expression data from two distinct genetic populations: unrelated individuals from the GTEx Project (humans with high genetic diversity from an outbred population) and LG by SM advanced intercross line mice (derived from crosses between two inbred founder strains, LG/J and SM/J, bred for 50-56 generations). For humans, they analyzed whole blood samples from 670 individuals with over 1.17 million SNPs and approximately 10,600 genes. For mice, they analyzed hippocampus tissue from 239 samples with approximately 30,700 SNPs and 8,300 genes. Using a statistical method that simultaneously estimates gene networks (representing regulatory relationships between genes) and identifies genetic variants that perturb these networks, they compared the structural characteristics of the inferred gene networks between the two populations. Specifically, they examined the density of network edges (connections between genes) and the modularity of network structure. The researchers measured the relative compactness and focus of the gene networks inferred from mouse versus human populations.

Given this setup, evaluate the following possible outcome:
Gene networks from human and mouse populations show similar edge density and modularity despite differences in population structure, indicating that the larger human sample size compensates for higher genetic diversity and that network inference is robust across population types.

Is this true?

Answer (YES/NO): NO